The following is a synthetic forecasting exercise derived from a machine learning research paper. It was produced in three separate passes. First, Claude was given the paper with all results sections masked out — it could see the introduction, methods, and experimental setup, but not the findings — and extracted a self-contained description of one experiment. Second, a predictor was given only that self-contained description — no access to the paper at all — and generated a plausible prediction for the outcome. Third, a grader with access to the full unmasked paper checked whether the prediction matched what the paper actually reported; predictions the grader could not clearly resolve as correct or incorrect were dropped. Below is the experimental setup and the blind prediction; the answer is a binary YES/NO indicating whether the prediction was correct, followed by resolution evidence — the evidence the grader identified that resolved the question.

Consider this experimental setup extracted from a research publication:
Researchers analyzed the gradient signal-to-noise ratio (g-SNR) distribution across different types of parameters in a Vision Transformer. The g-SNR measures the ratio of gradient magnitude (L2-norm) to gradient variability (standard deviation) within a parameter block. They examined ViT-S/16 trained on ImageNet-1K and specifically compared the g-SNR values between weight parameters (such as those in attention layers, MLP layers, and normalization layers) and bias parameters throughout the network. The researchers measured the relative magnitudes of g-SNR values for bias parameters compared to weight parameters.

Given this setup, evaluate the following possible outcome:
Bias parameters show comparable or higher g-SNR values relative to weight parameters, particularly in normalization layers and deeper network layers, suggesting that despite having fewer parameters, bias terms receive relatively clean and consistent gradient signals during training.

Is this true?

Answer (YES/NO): NO